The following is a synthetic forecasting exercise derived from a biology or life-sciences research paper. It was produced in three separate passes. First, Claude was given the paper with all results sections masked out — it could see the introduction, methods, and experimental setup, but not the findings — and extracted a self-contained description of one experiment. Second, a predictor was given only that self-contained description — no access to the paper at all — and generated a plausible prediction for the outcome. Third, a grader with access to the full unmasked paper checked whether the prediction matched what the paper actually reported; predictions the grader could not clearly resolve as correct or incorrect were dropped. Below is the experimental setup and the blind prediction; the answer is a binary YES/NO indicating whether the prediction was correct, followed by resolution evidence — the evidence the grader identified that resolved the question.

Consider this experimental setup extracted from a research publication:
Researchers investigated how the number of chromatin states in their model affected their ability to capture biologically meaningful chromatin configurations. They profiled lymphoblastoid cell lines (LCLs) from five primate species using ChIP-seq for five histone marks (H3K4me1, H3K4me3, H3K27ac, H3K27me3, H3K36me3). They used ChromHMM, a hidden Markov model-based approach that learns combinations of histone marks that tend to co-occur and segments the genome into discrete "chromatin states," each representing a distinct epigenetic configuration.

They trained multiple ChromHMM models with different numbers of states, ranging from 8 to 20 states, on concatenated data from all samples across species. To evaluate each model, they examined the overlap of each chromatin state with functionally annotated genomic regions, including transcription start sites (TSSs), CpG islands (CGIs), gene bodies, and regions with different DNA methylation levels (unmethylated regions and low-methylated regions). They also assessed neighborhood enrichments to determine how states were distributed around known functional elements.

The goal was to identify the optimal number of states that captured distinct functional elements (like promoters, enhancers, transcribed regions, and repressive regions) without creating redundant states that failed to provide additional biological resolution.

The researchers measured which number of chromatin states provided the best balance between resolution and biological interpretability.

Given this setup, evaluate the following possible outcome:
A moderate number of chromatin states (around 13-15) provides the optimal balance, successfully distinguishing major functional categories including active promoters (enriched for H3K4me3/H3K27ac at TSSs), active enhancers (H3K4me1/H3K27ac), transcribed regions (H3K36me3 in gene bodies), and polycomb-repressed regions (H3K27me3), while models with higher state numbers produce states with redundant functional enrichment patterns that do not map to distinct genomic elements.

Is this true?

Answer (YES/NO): NO